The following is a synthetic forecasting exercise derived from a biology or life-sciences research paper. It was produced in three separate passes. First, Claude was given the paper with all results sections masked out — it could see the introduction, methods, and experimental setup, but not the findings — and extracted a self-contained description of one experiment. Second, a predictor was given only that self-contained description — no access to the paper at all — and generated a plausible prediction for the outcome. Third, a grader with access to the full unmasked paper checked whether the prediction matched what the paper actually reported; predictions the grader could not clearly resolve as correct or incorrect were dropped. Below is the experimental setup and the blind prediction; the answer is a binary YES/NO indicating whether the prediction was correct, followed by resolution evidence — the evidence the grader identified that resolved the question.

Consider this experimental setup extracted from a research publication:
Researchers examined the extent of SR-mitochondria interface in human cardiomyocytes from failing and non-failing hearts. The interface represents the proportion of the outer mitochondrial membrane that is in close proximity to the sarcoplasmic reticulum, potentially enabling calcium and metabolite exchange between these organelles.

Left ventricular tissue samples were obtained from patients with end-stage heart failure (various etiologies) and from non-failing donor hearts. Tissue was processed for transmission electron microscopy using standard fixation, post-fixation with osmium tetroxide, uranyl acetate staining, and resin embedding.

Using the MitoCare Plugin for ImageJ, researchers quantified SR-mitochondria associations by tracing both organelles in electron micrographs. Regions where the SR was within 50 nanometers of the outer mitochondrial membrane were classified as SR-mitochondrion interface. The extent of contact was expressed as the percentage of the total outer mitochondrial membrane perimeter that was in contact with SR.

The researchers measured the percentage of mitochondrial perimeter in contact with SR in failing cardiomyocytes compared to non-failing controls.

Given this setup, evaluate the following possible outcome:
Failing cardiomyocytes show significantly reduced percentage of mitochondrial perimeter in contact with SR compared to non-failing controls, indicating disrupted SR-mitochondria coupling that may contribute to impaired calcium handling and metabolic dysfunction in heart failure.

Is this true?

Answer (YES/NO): YES